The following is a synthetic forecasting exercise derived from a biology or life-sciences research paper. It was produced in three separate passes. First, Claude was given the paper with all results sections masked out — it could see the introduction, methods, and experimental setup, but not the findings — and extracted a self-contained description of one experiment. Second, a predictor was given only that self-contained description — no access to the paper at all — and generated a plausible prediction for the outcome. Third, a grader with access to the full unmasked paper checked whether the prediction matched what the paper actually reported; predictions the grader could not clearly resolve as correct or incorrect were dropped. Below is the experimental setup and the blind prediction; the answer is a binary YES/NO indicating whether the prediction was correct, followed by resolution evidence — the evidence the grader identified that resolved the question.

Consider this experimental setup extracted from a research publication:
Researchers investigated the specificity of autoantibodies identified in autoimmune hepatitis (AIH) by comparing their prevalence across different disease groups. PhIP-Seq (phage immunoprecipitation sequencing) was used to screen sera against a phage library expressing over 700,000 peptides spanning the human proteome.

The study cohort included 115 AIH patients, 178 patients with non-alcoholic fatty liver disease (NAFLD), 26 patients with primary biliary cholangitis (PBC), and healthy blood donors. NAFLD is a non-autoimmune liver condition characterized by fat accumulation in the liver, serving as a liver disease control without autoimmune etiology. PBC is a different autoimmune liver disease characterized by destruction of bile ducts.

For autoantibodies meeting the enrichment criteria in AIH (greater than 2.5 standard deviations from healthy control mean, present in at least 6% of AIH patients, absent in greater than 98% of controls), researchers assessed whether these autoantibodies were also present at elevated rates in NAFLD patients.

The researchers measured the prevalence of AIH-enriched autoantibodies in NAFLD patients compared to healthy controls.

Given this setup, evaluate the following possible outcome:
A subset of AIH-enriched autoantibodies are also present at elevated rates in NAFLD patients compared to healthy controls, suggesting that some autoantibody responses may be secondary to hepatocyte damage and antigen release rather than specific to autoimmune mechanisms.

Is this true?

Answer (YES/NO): NO